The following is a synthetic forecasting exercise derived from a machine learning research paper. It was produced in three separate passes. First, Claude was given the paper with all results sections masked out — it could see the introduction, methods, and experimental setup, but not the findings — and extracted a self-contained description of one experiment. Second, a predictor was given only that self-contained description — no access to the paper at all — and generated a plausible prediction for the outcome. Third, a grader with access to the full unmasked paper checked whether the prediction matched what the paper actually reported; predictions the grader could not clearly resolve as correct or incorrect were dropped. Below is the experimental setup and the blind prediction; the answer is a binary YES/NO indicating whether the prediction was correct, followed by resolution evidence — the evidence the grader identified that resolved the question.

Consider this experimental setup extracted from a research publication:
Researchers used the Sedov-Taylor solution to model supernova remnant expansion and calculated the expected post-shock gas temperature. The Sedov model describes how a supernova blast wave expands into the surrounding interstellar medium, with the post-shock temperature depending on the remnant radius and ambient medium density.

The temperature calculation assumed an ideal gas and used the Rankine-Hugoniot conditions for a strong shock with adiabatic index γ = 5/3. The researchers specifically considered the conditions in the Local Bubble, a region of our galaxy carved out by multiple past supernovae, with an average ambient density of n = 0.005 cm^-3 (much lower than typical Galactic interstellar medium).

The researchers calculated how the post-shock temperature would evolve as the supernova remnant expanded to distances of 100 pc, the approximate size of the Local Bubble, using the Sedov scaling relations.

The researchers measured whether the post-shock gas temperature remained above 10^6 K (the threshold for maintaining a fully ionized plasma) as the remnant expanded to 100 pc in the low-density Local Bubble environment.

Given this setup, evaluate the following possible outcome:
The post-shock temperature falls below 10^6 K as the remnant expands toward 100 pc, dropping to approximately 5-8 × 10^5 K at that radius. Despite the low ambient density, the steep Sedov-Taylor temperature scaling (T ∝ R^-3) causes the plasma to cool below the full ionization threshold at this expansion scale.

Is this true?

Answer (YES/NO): NO